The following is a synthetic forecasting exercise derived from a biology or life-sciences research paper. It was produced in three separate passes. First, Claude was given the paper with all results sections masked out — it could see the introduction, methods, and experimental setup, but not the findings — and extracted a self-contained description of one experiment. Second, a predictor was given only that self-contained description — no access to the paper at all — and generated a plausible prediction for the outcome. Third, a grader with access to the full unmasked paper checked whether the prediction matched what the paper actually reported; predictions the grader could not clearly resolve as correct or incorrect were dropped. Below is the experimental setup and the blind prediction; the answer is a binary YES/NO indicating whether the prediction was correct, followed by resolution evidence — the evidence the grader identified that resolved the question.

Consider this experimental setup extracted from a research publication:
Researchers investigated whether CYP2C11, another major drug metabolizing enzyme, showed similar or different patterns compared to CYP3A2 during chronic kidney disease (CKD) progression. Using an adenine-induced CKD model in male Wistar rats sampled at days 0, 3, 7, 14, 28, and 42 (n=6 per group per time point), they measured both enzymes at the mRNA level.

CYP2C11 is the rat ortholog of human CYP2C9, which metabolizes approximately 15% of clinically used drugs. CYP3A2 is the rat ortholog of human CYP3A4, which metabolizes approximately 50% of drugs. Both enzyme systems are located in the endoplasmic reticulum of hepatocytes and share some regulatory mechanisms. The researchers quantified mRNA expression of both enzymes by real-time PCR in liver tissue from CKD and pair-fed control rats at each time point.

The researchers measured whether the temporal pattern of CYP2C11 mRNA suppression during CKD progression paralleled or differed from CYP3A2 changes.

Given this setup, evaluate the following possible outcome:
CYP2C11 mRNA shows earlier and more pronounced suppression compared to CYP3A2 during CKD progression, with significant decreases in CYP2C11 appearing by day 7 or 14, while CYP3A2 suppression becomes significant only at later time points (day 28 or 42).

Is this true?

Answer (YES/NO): NO